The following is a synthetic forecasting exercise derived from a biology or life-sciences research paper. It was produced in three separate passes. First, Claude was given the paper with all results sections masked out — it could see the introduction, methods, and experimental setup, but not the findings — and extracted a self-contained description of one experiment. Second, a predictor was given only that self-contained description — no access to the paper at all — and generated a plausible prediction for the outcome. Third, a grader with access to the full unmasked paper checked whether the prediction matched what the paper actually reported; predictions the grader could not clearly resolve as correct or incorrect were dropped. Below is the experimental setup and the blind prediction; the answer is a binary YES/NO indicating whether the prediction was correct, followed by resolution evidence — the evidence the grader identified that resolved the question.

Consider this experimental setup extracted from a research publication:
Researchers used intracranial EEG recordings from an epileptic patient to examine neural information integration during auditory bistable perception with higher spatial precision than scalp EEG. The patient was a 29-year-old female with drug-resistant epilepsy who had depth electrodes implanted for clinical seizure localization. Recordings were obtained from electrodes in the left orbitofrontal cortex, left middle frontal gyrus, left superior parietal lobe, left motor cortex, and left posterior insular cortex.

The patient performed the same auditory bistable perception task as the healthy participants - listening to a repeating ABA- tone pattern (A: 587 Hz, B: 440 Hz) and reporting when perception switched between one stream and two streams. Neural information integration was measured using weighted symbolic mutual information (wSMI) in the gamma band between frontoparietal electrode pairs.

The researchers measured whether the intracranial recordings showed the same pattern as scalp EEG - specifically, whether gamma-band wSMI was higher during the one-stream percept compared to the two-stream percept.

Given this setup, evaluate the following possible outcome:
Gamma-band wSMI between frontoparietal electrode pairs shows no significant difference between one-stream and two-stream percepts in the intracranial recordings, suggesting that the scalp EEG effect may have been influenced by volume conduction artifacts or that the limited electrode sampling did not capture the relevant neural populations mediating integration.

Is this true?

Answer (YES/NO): NO